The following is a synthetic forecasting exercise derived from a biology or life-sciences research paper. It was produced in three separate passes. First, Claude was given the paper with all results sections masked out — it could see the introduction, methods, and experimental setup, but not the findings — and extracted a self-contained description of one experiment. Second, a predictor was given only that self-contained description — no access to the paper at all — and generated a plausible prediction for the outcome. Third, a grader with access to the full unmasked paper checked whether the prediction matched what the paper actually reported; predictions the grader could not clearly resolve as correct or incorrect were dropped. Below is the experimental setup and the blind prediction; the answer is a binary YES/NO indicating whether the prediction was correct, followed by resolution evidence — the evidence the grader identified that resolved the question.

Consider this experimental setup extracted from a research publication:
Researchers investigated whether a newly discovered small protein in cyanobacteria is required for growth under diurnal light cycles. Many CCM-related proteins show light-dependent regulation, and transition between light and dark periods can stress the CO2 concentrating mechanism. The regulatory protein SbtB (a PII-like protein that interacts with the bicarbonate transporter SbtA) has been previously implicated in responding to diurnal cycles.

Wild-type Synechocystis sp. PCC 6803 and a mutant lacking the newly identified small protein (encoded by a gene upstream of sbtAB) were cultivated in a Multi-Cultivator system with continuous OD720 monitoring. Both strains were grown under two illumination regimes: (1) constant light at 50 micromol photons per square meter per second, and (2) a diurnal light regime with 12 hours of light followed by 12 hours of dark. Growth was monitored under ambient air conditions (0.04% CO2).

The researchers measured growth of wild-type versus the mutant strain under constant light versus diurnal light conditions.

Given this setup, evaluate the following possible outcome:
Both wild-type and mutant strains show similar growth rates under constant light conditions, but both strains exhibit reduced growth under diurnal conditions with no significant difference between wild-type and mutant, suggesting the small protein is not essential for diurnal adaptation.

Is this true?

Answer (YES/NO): NO